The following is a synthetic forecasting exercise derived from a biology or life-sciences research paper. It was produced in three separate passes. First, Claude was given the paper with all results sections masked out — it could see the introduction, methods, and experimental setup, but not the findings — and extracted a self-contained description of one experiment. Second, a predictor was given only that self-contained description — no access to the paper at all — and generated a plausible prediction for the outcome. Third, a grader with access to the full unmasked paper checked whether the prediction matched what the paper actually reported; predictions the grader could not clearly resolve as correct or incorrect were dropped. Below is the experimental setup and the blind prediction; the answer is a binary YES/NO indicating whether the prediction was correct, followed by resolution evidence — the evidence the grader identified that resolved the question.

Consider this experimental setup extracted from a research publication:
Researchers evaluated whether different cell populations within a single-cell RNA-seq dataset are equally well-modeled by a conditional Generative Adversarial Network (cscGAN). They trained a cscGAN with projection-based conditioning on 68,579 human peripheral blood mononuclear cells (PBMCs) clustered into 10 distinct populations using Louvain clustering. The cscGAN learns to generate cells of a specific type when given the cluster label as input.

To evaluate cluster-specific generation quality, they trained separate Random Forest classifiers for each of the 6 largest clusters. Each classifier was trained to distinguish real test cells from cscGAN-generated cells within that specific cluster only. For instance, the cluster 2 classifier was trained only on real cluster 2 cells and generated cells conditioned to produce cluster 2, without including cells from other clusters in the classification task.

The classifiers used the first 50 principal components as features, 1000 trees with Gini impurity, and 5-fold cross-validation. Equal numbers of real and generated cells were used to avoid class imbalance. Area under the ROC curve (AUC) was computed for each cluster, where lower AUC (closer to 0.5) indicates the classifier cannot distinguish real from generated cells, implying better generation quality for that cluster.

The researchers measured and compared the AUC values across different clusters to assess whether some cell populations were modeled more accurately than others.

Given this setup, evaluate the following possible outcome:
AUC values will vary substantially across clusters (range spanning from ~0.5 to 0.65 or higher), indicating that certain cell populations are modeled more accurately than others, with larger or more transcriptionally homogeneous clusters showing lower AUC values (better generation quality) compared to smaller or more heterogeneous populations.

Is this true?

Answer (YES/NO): NO